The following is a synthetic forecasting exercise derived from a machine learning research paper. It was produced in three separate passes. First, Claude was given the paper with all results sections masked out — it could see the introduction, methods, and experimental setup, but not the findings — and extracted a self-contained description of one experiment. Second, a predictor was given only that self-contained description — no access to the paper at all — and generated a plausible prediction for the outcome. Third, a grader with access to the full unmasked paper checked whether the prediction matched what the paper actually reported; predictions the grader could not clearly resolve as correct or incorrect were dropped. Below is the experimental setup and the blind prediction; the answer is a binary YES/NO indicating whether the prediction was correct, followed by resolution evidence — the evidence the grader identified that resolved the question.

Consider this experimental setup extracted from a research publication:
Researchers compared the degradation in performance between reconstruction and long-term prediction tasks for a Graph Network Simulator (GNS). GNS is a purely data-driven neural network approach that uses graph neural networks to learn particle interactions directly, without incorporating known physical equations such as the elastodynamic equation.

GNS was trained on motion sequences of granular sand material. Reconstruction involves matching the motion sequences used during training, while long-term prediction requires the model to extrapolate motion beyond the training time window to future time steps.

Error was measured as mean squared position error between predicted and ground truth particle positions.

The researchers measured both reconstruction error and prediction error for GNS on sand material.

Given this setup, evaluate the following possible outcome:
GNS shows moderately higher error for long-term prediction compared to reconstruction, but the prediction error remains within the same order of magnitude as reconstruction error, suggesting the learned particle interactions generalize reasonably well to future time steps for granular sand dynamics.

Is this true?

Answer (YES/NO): YES